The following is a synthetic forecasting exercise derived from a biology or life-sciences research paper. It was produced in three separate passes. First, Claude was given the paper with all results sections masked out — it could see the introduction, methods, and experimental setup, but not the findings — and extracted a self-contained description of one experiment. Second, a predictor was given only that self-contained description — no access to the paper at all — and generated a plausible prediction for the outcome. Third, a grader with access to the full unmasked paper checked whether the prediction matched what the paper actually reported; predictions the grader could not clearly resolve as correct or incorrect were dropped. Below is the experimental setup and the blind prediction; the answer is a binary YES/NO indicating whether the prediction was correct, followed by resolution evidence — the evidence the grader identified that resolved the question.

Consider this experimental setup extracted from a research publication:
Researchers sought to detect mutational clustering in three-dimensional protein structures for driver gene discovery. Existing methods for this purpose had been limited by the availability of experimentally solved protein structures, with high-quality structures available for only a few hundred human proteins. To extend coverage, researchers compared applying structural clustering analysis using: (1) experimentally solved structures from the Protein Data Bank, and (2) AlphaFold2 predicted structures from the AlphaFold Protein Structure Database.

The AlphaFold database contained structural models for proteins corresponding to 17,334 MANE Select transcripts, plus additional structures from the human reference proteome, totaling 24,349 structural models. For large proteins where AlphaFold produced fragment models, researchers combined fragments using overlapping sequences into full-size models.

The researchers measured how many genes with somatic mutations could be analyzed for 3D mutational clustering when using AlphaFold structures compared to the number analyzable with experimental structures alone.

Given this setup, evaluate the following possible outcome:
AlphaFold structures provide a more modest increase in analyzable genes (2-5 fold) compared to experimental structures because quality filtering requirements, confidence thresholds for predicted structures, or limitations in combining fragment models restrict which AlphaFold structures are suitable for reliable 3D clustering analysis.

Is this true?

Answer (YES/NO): NO